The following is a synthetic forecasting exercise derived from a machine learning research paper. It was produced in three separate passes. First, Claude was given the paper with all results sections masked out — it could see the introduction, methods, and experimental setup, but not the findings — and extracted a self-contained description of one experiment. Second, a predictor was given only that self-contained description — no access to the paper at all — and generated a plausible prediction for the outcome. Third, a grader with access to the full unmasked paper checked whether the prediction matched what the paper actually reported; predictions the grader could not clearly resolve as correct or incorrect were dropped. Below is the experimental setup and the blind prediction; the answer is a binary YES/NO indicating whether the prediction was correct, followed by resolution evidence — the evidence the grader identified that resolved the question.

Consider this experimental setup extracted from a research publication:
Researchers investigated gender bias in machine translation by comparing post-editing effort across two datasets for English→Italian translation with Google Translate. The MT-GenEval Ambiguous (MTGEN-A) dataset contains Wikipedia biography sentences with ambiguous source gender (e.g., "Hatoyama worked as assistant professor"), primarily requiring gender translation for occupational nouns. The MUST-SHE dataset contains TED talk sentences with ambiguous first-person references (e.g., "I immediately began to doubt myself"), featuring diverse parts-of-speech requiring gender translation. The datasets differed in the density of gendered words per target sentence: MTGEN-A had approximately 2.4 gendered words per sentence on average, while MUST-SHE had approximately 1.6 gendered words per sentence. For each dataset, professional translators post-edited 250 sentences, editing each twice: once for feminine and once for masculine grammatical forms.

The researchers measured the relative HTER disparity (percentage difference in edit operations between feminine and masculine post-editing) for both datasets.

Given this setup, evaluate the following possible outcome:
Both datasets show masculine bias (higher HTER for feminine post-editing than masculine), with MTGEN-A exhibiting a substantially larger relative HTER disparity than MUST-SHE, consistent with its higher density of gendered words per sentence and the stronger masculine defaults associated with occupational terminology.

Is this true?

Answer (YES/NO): YES